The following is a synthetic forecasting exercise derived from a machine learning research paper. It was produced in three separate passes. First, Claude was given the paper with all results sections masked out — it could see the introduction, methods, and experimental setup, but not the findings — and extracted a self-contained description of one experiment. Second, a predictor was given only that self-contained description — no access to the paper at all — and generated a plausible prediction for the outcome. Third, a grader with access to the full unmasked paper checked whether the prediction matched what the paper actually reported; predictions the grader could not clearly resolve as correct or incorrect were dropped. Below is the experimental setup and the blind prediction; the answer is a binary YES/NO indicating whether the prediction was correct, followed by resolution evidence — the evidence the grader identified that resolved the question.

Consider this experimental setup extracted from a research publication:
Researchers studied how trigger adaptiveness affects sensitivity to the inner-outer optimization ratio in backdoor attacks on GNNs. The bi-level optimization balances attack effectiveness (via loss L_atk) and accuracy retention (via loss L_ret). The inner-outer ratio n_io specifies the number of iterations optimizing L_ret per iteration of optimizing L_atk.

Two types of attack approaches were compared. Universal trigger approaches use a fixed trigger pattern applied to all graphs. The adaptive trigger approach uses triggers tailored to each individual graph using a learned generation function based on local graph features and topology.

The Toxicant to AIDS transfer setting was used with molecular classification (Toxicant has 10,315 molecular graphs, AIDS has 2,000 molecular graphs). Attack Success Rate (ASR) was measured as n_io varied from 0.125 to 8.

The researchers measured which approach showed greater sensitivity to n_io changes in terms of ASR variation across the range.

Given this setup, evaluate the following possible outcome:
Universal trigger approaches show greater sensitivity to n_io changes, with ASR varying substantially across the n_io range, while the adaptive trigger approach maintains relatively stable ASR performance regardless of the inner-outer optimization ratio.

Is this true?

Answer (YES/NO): YES